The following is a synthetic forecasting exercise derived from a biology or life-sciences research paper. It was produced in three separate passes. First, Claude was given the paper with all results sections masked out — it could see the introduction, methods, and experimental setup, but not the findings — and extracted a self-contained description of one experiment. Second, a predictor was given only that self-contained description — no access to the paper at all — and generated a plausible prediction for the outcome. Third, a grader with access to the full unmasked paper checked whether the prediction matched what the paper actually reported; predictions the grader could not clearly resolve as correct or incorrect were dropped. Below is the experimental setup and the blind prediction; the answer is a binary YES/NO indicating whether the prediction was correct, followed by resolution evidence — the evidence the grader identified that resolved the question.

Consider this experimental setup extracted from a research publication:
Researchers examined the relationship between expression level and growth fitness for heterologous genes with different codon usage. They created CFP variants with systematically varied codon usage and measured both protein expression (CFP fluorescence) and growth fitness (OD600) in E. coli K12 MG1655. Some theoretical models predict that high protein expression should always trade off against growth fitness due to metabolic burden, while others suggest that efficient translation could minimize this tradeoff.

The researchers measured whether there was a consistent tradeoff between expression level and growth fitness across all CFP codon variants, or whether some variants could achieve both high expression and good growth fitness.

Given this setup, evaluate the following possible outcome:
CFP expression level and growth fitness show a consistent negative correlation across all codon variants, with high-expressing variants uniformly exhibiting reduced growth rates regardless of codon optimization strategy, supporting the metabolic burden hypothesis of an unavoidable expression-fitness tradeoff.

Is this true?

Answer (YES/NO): NO